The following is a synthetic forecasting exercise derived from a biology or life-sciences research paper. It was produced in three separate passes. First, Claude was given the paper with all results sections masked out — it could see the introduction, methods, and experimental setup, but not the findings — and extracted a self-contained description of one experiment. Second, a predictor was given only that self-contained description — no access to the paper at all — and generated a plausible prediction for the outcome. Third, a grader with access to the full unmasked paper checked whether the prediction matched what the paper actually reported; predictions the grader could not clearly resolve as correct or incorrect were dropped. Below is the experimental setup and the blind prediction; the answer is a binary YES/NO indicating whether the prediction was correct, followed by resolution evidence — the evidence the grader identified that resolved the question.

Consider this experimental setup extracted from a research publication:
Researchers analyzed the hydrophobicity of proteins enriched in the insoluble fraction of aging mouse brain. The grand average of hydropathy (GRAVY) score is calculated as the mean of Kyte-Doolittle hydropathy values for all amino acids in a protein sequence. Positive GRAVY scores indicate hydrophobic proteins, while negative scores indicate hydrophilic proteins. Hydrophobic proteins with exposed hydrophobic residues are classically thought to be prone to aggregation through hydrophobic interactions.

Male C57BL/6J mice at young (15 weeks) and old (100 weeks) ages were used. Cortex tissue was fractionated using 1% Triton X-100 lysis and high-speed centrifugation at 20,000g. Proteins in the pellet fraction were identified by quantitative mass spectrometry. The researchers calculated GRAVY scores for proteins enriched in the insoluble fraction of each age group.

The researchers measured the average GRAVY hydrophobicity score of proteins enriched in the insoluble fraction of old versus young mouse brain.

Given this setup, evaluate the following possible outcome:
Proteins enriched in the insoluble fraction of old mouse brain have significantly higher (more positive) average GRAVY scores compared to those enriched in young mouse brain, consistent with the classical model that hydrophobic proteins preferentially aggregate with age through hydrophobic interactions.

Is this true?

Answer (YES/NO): YES